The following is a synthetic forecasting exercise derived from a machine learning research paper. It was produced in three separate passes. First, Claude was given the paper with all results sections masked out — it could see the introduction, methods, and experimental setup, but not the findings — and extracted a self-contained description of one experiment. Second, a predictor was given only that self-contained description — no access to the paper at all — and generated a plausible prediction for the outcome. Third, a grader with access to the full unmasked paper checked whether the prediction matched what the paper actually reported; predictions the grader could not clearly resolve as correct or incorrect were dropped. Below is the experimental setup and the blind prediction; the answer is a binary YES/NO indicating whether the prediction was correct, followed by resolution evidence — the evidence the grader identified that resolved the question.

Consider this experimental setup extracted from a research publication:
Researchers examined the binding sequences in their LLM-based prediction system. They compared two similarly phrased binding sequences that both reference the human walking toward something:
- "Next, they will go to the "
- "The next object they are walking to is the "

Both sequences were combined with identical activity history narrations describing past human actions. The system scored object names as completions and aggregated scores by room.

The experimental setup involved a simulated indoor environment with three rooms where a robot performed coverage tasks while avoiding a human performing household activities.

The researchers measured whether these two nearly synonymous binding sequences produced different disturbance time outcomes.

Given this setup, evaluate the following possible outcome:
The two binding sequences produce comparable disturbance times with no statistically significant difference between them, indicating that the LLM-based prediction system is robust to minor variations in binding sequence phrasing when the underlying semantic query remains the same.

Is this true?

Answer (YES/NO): YES